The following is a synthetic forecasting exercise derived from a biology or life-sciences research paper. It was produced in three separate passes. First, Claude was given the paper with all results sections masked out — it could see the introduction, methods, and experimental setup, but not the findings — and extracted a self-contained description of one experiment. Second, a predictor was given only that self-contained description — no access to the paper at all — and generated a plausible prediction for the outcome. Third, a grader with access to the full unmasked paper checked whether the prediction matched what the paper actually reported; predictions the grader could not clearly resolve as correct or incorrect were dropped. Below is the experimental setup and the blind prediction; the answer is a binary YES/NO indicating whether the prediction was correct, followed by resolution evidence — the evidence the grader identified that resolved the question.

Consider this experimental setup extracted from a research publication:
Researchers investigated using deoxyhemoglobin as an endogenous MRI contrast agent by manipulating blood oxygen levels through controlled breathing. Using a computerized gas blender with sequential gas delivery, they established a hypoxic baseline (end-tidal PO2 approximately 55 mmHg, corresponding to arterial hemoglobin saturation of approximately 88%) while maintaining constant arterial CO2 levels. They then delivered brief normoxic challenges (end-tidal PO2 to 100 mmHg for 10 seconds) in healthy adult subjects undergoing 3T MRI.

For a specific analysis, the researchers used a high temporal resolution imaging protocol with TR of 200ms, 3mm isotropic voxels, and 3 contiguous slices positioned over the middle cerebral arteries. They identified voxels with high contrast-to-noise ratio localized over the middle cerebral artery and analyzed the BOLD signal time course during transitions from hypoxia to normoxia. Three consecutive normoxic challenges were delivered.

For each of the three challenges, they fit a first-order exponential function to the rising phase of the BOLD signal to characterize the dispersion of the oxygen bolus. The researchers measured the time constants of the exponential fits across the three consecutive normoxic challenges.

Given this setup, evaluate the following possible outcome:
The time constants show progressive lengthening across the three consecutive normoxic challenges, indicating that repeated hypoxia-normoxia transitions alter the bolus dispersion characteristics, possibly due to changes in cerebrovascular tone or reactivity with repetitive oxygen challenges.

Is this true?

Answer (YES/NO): YES